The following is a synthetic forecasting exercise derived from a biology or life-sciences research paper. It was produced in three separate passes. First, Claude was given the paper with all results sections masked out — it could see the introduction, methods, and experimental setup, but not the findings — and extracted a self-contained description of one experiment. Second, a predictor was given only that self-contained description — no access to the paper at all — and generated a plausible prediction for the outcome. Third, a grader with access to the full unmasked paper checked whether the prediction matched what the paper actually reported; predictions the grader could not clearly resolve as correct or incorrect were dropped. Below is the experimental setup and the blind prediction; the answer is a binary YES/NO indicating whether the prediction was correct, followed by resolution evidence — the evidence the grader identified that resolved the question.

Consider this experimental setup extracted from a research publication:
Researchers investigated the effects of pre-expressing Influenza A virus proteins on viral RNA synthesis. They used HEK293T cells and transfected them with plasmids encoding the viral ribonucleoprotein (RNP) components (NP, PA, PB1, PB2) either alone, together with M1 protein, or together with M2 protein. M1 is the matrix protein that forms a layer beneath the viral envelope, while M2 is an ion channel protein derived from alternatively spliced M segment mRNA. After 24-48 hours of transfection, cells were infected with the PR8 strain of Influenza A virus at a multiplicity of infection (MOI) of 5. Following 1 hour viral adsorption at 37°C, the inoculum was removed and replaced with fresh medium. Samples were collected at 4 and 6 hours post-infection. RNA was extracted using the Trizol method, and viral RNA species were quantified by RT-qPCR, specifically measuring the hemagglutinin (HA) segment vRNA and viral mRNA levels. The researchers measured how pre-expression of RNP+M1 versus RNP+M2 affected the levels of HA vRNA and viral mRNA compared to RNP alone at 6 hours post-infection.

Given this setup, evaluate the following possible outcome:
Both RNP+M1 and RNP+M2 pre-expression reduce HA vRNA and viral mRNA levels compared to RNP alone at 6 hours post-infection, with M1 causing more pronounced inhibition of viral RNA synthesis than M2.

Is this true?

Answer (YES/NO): NO